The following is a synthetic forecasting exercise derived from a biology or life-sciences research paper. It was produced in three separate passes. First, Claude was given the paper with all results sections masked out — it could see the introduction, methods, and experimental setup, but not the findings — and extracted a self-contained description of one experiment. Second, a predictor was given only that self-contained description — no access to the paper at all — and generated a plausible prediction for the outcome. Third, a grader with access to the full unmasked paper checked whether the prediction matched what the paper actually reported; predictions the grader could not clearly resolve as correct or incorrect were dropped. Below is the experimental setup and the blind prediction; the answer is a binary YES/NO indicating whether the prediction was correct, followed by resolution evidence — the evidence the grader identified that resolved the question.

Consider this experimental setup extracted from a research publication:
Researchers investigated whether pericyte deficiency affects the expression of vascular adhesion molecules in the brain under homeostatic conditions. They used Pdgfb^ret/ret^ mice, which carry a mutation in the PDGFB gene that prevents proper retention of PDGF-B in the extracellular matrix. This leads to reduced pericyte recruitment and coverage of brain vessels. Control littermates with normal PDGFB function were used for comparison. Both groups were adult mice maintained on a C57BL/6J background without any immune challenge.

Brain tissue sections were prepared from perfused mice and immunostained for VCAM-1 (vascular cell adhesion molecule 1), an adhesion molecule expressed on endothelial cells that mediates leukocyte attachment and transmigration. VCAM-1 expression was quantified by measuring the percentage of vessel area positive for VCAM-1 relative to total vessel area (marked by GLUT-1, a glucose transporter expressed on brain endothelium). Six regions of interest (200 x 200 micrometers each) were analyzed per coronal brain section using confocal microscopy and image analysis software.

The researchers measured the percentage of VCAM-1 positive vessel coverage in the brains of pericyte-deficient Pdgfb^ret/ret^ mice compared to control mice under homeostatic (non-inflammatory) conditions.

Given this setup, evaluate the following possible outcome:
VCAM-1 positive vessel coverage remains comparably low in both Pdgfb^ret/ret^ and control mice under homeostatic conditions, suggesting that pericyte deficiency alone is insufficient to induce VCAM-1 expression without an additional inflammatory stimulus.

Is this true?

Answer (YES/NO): NO